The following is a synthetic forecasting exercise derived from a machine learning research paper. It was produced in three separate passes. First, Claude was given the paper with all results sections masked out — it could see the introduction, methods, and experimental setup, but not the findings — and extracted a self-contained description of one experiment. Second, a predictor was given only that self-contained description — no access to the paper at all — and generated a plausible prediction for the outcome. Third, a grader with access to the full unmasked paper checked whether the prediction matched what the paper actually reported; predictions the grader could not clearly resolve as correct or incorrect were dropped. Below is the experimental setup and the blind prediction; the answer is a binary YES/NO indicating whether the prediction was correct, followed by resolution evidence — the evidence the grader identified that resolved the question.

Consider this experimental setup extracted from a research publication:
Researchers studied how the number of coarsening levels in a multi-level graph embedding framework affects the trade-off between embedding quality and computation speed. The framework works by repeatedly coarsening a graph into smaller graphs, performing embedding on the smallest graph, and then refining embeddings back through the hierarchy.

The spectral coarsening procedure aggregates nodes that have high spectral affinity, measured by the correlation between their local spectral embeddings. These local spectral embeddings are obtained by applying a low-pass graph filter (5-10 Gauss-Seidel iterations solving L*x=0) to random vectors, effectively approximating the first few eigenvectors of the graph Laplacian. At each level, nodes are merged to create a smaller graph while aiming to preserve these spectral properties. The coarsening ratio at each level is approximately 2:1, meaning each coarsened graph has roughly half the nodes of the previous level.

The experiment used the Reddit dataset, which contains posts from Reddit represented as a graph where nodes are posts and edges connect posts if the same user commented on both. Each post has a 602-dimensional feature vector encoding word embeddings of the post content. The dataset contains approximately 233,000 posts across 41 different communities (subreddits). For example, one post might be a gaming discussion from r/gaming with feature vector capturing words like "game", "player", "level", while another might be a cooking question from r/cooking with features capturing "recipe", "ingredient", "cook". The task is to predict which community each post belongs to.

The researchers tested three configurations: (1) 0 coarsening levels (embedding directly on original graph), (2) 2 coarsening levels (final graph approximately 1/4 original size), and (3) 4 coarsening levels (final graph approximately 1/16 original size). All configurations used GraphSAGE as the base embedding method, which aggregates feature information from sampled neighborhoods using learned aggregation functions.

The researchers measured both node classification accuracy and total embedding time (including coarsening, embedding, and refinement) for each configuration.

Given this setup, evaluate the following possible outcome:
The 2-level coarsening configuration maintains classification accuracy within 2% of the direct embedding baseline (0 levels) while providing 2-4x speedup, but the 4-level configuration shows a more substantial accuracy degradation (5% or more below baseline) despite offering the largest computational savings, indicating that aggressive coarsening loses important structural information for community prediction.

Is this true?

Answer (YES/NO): NO